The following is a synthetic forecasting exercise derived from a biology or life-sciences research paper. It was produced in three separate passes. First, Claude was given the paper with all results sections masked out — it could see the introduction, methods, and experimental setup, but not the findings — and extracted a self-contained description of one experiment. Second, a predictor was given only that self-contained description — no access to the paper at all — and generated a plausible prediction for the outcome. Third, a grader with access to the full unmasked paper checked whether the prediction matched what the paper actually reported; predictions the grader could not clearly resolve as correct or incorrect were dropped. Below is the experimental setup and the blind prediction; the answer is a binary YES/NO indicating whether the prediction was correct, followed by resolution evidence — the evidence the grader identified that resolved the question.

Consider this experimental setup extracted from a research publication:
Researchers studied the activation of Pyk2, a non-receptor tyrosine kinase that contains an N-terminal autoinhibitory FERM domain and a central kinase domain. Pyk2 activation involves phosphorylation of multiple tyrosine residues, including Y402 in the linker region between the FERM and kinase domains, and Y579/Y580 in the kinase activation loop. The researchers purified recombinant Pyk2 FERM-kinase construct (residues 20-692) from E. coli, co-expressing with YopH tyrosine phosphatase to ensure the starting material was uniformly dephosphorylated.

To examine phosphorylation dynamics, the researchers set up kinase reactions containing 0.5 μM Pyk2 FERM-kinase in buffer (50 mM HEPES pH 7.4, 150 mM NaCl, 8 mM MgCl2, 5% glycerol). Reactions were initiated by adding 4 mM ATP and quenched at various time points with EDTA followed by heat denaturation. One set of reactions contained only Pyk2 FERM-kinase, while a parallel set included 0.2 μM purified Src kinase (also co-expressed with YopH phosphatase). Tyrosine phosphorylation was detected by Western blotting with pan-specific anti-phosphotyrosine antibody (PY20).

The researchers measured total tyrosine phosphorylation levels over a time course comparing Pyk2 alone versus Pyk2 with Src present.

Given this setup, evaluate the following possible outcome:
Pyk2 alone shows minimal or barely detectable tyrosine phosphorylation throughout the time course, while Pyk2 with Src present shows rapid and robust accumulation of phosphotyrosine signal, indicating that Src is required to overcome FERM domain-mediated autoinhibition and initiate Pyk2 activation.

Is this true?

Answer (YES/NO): NO